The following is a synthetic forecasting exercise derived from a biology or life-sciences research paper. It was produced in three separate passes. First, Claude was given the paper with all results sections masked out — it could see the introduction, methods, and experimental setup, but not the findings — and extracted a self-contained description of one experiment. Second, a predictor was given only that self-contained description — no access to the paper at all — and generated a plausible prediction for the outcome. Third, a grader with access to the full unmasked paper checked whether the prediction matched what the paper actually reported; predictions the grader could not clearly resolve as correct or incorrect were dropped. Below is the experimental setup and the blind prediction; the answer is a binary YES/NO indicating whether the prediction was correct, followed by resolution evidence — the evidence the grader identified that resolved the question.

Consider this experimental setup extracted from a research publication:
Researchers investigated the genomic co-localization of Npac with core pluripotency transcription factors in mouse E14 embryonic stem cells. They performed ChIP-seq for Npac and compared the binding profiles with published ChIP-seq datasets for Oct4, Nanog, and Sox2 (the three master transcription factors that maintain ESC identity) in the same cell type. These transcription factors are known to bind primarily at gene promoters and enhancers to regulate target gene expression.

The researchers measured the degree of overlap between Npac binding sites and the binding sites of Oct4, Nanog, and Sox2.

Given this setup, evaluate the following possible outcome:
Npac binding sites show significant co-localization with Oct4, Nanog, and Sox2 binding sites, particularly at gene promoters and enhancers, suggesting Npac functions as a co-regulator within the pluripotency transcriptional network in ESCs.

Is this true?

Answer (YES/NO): NO